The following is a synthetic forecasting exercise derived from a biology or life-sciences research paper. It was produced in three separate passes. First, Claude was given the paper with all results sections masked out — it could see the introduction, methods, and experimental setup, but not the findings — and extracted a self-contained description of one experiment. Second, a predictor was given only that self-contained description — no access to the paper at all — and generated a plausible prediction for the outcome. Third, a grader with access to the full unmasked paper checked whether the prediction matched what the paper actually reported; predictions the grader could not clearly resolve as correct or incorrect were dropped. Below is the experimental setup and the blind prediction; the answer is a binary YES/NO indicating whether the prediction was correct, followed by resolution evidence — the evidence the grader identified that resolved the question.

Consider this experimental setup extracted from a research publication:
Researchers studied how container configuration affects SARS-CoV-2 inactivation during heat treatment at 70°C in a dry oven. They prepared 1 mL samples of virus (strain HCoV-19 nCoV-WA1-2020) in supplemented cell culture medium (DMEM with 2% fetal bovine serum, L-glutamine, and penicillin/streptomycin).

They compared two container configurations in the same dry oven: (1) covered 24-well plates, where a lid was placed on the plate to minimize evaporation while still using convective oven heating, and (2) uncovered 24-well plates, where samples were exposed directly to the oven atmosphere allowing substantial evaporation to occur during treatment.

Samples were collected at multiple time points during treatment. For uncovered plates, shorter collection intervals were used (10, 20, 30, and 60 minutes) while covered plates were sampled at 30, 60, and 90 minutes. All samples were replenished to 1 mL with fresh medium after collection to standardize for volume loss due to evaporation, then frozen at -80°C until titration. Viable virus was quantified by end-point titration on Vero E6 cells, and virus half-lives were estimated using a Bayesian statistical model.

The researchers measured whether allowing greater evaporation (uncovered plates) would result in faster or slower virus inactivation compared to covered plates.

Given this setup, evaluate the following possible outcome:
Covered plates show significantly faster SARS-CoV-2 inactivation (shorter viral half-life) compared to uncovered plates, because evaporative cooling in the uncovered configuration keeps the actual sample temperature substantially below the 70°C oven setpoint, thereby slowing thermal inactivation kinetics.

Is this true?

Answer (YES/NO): YES